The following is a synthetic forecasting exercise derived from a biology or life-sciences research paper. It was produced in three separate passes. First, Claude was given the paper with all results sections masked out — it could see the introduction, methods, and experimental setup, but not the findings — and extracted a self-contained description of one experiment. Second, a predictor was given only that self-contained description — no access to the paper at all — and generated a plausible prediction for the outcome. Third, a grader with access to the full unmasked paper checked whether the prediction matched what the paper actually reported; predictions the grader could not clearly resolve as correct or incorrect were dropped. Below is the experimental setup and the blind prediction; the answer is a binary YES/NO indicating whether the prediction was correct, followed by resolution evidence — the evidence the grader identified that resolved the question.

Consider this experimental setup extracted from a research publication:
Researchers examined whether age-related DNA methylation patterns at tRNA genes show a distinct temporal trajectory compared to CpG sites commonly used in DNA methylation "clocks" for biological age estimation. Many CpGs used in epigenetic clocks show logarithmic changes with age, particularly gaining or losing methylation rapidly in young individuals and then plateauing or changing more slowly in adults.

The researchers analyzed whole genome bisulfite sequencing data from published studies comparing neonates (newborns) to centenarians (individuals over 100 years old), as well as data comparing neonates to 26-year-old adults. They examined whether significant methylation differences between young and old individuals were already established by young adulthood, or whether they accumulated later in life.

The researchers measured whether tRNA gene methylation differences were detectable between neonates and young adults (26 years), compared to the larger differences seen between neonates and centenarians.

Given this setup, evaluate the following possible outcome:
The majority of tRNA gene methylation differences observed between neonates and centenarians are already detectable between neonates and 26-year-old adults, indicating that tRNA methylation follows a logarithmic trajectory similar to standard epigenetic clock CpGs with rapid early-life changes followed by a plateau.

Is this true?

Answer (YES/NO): NO